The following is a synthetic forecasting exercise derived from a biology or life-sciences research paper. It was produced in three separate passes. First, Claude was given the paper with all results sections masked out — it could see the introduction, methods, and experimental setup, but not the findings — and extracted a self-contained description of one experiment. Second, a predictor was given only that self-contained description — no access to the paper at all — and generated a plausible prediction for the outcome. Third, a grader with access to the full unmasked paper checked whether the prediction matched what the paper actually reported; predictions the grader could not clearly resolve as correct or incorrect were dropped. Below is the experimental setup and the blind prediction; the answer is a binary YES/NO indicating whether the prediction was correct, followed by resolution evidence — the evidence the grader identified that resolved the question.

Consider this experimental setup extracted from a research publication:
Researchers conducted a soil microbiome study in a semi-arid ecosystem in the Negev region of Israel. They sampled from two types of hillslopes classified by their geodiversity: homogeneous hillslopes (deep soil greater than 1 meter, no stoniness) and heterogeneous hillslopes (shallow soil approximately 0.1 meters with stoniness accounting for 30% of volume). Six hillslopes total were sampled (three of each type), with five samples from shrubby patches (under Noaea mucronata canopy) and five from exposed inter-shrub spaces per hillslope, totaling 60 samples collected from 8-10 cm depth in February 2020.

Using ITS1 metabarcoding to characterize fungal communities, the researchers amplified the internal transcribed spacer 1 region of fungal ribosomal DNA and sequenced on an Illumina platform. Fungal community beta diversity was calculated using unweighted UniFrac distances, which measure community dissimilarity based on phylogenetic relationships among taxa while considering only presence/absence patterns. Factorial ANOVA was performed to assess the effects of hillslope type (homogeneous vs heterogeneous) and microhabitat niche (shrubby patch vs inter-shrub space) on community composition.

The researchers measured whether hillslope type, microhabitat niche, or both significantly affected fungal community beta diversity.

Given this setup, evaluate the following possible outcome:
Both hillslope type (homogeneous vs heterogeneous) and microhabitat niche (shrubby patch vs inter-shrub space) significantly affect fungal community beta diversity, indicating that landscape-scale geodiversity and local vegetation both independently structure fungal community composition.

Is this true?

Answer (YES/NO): NO